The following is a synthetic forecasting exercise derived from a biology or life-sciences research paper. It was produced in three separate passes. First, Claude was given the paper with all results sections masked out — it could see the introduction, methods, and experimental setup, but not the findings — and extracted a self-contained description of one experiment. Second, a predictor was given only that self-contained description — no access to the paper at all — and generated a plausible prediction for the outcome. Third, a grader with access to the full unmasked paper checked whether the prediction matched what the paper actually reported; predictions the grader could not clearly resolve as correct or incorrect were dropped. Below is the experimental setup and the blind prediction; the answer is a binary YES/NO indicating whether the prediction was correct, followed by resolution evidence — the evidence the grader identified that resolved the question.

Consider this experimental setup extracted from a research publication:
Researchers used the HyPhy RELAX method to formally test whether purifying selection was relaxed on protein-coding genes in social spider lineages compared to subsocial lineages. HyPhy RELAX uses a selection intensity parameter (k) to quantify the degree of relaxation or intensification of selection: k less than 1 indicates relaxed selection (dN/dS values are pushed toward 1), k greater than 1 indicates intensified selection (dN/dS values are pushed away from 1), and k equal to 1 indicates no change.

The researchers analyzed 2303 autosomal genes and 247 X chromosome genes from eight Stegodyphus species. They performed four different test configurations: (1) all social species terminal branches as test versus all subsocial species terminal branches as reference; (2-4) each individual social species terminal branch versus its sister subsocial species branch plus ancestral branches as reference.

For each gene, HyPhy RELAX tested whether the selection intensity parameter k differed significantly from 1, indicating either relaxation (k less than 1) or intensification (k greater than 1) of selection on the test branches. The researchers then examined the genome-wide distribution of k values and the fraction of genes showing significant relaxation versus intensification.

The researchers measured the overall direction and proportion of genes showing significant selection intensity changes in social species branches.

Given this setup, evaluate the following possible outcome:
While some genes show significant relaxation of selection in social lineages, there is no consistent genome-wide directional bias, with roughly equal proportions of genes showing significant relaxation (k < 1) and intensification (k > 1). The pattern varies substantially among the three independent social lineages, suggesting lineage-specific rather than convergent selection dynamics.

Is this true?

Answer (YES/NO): NO